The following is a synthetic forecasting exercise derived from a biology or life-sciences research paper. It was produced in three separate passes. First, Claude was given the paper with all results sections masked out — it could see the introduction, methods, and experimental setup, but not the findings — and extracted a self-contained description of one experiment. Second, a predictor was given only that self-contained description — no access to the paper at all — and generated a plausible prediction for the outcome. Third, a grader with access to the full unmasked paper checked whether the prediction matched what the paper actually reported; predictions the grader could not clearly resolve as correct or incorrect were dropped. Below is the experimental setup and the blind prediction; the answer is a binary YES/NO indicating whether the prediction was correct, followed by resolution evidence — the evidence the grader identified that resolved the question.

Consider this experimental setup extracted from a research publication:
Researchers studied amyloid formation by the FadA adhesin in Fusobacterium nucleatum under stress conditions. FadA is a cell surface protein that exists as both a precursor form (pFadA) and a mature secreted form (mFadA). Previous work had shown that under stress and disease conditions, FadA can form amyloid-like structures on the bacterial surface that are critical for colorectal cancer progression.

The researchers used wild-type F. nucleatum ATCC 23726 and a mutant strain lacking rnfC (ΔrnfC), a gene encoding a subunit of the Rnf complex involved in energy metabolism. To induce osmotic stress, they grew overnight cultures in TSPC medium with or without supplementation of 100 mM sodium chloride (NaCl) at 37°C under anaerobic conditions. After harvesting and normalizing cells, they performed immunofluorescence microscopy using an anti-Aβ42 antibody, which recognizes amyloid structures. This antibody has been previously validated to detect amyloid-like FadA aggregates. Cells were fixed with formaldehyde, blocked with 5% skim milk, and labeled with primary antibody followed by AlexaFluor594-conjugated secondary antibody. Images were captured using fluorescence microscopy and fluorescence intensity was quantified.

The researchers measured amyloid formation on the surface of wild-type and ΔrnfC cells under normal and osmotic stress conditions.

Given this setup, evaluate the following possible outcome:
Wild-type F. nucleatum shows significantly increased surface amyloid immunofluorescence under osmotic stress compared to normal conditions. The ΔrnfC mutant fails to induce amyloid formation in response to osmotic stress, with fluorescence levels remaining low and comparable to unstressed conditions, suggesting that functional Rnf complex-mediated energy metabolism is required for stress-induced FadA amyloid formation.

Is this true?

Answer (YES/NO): YES